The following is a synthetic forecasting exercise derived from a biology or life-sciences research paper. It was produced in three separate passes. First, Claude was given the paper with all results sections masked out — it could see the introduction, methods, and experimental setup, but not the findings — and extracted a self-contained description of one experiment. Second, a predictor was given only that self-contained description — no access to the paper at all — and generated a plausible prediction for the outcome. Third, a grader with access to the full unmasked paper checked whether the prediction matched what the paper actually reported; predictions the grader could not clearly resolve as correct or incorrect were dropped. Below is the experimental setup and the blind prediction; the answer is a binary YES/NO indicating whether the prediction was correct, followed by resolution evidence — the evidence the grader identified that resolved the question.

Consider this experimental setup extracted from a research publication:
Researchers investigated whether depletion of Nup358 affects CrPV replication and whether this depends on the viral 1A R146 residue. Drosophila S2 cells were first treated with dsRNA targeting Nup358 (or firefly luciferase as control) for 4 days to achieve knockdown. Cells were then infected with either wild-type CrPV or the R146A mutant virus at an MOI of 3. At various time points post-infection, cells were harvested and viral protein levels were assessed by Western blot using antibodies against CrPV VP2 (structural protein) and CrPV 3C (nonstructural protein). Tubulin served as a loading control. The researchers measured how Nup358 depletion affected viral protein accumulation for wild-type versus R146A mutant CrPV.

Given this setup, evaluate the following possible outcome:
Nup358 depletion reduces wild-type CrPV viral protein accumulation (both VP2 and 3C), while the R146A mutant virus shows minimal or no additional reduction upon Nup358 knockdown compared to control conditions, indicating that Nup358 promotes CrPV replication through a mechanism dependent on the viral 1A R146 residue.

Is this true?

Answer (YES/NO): NO